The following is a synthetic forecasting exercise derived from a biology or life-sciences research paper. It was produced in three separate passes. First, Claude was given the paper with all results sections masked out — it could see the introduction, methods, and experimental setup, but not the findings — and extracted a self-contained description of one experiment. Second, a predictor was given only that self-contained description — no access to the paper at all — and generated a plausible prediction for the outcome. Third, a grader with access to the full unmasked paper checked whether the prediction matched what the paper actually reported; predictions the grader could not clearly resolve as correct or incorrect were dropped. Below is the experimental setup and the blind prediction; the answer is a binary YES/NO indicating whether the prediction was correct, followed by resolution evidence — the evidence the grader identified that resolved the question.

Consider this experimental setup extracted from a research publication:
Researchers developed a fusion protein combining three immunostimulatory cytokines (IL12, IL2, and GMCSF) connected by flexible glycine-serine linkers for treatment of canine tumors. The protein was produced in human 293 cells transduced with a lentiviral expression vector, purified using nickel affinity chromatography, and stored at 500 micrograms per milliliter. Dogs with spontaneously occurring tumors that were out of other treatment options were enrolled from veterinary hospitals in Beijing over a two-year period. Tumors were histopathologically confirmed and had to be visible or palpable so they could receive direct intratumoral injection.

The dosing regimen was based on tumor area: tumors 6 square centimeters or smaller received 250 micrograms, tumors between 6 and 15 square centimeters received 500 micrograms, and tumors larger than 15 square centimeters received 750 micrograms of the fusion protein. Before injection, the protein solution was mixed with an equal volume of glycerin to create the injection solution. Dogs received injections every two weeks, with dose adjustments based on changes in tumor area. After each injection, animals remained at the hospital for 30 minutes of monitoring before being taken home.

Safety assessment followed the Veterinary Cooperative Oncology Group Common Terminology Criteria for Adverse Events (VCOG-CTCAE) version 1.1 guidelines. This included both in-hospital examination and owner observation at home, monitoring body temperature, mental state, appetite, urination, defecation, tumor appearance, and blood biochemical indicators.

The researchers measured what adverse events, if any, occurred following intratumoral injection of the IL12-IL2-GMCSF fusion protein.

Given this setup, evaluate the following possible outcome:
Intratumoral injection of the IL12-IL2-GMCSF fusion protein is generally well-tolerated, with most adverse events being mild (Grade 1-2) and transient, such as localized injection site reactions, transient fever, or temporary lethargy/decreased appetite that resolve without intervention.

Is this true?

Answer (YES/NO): YES